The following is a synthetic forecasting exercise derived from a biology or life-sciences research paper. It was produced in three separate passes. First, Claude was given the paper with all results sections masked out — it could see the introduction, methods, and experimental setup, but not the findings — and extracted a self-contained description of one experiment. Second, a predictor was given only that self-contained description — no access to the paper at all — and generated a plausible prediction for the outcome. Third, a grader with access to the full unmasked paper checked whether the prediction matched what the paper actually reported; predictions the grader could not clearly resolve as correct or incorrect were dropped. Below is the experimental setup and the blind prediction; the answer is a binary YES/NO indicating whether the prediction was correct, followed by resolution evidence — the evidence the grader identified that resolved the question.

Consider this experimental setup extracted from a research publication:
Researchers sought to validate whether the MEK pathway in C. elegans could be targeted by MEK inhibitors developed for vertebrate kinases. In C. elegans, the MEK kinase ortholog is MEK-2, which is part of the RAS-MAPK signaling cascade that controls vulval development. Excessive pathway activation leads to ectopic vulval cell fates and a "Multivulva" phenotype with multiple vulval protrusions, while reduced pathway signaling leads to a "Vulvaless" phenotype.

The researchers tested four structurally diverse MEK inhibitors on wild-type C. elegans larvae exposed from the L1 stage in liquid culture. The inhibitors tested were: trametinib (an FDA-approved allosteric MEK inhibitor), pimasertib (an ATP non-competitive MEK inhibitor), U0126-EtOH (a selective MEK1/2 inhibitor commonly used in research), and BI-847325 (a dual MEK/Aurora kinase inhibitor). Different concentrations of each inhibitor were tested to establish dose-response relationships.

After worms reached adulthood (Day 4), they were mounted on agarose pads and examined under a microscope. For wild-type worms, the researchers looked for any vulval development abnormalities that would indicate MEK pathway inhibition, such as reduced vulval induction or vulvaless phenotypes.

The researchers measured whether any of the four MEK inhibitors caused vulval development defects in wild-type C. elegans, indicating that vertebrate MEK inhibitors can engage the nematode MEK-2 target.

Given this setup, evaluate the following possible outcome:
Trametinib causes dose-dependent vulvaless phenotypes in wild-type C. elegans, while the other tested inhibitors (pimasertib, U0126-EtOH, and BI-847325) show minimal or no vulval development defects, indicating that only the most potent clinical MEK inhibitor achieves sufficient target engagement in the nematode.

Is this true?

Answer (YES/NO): NO